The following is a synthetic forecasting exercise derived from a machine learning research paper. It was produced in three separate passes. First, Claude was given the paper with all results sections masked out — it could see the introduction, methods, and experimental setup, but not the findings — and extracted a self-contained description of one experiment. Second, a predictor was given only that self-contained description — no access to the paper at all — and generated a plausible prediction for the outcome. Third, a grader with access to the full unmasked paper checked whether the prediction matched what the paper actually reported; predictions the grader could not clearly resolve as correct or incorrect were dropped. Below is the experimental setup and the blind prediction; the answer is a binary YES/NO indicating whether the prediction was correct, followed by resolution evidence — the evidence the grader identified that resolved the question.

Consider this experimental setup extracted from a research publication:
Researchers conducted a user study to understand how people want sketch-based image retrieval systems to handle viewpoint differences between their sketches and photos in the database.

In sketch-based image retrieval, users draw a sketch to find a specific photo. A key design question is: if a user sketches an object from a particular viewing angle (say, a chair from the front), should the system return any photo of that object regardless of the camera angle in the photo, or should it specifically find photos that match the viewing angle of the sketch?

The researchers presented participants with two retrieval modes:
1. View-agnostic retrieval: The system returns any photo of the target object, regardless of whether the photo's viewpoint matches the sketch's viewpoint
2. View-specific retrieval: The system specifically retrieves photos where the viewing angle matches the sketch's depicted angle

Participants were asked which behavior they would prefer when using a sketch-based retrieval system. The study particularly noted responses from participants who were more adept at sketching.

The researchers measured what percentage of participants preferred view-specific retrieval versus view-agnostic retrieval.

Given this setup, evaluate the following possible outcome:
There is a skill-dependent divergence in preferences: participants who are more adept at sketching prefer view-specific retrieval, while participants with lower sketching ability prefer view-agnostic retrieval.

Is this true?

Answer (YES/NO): NO